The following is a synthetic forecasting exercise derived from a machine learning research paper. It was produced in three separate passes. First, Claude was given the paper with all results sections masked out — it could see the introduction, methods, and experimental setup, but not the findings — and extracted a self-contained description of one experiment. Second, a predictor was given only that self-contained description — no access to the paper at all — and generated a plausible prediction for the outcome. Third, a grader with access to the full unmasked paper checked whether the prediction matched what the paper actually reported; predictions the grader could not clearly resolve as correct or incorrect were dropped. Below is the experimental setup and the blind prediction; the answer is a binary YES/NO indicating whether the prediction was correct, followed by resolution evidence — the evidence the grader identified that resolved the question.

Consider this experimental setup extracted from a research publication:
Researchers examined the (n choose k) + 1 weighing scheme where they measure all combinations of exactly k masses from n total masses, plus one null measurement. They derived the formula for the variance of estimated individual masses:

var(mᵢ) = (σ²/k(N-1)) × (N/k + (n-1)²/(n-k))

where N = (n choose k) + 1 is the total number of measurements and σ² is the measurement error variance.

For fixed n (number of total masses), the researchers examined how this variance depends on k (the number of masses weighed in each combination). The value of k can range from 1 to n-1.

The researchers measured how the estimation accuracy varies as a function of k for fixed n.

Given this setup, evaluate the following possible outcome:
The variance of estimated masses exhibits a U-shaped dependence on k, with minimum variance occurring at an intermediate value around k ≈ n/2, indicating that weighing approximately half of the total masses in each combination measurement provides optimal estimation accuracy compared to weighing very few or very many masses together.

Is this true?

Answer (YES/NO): NO